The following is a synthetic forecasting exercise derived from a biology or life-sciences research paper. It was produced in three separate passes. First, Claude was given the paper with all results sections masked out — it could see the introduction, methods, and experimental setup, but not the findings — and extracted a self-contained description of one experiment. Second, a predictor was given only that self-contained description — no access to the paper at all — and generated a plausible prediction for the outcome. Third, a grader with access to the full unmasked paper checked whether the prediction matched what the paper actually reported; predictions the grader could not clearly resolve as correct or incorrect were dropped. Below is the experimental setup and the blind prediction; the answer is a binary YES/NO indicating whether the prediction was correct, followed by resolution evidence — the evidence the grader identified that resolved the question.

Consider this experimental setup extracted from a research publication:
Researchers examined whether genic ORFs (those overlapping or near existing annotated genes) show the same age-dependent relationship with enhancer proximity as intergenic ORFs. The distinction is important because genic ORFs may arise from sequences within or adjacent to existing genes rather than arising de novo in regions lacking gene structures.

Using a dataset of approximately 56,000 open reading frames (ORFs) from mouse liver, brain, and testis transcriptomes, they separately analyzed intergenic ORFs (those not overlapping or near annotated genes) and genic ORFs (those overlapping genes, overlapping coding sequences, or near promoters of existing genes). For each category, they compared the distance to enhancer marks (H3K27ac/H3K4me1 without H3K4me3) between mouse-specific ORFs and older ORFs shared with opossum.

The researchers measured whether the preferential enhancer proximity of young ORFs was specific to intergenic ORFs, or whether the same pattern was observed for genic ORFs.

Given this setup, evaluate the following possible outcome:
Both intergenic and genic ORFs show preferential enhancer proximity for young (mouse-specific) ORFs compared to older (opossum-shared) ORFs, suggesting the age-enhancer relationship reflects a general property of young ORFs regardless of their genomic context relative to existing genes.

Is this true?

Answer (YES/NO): NO